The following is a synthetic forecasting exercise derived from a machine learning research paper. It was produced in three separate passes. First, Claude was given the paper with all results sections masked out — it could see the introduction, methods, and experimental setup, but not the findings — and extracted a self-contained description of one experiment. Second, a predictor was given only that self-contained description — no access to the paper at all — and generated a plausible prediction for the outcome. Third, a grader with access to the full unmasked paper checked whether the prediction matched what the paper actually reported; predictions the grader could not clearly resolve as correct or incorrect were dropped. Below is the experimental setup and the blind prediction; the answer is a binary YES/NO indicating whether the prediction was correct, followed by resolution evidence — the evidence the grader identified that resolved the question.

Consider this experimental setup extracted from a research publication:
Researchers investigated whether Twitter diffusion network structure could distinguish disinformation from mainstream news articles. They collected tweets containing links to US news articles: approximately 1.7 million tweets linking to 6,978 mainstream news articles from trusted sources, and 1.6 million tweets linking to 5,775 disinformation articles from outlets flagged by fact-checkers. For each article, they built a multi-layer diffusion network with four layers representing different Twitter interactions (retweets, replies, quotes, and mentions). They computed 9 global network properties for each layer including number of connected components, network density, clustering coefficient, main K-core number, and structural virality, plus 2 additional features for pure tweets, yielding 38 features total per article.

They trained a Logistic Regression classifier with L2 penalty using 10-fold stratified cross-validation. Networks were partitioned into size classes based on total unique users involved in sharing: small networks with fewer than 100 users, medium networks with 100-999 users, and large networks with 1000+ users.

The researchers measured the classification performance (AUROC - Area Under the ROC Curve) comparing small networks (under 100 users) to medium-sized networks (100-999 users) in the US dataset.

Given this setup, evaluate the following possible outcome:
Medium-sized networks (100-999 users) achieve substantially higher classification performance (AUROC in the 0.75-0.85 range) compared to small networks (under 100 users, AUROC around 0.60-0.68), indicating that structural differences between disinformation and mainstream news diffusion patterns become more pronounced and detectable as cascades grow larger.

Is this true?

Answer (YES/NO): NO